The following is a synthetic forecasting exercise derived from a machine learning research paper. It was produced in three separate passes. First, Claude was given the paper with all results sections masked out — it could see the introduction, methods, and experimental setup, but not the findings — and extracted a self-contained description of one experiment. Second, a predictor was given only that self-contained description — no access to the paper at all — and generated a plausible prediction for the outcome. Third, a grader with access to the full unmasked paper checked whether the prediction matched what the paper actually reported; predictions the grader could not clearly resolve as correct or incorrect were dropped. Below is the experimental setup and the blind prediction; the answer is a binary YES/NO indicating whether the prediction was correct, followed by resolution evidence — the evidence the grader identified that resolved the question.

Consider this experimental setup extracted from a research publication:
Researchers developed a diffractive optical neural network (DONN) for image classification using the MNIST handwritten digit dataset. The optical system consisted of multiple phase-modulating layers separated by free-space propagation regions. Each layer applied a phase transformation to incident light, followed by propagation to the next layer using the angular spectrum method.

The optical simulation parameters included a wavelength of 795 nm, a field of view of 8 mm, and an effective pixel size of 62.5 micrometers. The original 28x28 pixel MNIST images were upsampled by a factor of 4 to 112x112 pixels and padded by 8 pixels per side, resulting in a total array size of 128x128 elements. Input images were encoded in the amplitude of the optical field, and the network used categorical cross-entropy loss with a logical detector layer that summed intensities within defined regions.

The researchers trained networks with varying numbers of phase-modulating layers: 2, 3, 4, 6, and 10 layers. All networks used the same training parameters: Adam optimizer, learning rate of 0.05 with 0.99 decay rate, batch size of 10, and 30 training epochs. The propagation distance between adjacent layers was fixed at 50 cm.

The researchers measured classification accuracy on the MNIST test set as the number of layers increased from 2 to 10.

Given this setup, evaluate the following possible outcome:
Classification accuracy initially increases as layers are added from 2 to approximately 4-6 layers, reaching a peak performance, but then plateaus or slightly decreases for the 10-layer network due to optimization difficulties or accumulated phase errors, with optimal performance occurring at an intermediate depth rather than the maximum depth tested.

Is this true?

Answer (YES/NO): NO